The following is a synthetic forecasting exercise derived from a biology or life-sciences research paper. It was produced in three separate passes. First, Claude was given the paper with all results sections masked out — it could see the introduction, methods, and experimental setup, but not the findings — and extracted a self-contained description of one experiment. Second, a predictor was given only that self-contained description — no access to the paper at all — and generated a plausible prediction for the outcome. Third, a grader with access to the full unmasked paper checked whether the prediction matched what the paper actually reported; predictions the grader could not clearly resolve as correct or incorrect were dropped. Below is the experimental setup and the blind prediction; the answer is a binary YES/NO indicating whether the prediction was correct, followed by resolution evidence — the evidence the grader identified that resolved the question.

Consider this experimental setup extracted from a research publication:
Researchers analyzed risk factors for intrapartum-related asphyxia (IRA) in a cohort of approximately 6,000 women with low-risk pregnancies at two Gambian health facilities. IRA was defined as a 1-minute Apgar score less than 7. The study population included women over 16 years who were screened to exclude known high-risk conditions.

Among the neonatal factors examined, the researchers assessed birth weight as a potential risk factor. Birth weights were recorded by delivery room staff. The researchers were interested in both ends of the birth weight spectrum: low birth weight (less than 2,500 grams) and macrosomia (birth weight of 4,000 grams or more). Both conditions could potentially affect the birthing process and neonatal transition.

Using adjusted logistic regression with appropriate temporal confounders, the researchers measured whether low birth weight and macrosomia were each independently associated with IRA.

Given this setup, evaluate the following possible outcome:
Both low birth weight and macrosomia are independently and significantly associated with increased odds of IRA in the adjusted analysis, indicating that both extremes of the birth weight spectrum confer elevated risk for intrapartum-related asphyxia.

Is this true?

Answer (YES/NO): NO